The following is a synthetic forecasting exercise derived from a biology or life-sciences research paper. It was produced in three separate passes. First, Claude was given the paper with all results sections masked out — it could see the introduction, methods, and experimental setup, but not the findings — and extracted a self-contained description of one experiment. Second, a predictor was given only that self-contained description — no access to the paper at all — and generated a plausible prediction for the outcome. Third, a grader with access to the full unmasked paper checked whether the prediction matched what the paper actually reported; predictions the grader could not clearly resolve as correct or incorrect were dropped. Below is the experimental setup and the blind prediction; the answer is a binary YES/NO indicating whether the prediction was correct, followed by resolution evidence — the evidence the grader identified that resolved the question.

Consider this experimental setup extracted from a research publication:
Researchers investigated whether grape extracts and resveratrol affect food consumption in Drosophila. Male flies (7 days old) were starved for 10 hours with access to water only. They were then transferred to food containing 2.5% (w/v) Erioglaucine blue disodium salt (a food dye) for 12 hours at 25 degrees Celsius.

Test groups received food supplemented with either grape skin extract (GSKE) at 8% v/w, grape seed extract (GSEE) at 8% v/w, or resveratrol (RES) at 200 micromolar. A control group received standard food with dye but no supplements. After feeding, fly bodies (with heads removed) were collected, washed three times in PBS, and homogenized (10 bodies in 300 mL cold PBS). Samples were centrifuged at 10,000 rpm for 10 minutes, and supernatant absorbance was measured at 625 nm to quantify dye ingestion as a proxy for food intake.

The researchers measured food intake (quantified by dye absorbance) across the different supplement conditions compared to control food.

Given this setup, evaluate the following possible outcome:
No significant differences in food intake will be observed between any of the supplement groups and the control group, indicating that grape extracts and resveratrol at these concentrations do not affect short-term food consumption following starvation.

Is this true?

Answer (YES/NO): YES